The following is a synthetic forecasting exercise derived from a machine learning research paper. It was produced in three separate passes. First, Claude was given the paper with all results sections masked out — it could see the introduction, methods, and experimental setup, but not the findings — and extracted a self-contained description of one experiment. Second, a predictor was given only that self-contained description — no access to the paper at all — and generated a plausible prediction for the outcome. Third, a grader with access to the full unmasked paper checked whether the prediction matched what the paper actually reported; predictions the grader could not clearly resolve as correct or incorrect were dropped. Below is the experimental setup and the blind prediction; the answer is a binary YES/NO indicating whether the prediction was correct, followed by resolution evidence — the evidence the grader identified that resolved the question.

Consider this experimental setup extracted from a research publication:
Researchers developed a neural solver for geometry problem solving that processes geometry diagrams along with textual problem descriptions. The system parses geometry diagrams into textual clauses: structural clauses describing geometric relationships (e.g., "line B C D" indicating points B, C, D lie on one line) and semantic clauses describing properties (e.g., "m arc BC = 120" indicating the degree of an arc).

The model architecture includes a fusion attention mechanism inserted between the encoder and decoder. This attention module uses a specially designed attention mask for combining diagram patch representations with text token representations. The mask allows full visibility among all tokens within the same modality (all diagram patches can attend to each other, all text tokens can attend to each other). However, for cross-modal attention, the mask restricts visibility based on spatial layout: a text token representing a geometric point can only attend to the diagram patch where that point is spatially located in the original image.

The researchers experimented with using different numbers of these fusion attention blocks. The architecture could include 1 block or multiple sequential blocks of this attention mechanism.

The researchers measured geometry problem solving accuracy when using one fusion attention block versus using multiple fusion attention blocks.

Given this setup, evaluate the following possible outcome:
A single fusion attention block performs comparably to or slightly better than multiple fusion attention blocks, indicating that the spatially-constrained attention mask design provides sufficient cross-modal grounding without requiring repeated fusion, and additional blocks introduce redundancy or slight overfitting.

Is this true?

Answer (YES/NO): YES